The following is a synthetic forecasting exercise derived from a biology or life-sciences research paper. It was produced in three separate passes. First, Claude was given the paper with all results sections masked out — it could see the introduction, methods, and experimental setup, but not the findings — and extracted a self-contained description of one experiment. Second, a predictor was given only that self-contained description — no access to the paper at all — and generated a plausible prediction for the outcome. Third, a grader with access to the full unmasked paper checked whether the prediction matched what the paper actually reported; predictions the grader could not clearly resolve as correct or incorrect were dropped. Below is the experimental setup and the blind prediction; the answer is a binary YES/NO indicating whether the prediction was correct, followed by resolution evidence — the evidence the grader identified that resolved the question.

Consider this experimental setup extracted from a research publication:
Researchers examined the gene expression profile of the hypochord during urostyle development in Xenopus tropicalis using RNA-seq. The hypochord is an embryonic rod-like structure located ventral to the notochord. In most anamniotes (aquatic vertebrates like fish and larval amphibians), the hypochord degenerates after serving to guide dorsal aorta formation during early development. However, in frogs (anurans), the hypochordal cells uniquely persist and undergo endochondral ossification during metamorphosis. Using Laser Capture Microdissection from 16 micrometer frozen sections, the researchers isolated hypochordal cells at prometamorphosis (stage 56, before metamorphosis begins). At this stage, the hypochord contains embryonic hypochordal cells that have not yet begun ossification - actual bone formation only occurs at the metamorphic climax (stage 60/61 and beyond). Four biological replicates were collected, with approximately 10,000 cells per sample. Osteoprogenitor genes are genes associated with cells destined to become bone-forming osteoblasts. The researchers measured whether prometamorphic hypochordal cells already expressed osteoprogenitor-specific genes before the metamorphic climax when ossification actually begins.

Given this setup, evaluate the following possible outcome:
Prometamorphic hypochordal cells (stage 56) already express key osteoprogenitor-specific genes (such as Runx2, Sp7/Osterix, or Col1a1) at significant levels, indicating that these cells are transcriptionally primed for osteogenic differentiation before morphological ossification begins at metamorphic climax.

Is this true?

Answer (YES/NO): YES